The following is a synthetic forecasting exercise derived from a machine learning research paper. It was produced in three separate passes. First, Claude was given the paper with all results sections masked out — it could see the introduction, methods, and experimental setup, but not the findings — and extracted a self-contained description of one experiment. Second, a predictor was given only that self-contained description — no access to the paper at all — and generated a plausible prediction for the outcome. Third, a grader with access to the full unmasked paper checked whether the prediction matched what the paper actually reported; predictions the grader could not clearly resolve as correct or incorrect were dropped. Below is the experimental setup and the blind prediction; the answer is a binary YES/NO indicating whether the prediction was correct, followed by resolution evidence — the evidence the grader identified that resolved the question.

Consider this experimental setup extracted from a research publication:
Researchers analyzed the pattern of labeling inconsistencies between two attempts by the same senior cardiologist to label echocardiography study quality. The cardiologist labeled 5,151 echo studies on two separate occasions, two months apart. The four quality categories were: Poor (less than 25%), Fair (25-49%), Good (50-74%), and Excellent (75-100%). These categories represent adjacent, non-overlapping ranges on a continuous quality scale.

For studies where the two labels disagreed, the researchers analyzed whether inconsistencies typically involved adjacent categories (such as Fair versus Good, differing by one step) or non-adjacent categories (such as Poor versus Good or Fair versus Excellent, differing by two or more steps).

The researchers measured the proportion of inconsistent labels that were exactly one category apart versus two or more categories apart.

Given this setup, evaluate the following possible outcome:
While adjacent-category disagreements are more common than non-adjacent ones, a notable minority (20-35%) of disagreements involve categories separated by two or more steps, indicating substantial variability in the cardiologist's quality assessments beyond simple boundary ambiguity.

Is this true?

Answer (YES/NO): NO